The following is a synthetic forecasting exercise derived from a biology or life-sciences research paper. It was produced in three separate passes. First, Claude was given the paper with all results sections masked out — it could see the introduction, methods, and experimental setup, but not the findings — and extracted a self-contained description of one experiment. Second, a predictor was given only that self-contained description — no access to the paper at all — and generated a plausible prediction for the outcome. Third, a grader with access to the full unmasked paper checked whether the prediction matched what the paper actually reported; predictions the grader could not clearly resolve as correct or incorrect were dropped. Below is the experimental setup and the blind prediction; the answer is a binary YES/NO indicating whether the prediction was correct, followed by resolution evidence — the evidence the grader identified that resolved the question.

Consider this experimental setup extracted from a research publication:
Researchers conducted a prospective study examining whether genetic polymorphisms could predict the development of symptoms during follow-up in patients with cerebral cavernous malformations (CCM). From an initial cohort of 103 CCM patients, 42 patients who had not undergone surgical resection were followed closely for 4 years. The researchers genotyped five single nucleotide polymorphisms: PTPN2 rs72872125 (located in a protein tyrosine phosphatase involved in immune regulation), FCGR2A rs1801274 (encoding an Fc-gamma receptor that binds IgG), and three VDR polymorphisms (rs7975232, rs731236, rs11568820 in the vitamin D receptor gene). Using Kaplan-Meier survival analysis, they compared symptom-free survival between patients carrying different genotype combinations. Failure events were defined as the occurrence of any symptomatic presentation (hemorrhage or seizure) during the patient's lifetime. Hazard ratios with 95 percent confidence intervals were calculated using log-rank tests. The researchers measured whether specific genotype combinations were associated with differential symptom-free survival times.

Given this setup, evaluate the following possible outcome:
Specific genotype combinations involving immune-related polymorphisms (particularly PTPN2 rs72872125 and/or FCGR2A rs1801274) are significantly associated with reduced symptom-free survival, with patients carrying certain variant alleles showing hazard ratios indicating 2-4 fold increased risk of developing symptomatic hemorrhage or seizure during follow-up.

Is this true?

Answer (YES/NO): NO